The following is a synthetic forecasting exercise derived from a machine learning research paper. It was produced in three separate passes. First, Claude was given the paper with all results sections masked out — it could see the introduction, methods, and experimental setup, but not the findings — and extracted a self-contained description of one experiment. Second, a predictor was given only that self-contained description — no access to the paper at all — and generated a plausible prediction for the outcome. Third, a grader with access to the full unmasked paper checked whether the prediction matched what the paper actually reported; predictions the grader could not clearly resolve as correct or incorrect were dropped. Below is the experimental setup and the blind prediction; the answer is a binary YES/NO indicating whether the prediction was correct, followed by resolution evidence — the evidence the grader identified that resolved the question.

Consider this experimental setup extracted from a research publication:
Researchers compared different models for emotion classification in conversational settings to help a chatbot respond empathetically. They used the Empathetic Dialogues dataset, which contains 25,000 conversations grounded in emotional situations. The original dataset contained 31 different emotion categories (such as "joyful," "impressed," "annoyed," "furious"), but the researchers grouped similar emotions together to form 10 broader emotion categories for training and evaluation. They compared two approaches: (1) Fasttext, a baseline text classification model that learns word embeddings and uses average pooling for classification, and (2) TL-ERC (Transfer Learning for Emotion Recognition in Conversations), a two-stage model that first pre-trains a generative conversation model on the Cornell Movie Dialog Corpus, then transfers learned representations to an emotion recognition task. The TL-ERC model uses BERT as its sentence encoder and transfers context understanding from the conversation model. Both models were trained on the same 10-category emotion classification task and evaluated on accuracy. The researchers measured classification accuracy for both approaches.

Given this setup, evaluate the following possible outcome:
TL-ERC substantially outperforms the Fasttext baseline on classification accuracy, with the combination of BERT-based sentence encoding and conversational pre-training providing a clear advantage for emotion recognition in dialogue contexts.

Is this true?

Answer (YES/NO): YES